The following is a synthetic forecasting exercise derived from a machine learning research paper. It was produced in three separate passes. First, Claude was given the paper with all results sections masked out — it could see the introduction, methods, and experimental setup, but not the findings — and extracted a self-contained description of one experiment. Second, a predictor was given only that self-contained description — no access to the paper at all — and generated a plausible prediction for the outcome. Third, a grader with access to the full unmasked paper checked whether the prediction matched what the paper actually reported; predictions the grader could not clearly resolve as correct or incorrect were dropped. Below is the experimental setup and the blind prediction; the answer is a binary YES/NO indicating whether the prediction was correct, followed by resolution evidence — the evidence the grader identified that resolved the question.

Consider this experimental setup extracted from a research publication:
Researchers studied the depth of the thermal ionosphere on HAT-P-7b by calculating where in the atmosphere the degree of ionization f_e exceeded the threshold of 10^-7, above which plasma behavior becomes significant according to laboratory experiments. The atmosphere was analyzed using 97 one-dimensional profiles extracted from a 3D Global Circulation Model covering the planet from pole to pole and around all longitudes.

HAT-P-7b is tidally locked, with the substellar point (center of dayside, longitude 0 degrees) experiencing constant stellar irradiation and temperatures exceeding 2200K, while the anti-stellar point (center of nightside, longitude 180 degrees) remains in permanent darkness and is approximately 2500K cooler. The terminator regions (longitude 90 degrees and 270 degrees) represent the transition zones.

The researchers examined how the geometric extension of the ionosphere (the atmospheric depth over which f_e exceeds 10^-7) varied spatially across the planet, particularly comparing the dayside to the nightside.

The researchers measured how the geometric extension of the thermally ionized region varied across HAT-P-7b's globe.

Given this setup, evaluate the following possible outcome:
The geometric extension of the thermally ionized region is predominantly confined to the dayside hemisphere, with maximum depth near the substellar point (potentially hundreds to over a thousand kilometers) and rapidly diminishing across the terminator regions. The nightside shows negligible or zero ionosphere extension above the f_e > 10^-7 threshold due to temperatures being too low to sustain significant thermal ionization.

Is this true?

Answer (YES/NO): YES